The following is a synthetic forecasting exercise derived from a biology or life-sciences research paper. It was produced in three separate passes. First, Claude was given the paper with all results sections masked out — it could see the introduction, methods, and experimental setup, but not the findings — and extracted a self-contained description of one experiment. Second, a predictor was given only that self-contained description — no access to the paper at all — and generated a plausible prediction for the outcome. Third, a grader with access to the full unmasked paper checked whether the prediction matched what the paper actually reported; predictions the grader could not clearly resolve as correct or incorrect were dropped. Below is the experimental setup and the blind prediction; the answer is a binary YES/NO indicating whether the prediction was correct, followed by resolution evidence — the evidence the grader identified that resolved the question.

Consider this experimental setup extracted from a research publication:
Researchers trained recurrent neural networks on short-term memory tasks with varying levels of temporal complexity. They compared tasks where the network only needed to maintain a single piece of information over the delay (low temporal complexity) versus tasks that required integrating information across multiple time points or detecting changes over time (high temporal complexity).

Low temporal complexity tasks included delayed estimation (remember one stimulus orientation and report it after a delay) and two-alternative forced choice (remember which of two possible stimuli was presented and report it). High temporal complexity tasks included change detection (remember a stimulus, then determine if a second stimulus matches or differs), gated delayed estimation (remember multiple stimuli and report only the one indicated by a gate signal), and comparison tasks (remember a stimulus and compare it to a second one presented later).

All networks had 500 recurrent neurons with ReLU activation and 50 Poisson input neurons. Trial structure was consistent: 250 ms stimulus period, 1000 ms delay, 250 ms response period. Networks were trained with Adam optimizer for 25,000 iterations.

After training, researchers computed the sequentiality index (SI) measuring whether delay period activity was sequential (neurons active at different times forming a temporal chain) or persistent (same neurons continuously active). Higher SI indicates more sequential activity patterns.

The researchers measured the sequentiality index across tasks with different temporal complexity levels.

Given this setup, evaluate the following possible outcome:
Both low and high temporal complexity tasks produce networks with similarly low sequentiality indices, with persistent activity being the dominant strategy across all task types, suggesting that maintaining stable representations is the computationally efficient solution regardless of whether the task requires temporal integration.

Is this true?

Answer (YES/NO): NO